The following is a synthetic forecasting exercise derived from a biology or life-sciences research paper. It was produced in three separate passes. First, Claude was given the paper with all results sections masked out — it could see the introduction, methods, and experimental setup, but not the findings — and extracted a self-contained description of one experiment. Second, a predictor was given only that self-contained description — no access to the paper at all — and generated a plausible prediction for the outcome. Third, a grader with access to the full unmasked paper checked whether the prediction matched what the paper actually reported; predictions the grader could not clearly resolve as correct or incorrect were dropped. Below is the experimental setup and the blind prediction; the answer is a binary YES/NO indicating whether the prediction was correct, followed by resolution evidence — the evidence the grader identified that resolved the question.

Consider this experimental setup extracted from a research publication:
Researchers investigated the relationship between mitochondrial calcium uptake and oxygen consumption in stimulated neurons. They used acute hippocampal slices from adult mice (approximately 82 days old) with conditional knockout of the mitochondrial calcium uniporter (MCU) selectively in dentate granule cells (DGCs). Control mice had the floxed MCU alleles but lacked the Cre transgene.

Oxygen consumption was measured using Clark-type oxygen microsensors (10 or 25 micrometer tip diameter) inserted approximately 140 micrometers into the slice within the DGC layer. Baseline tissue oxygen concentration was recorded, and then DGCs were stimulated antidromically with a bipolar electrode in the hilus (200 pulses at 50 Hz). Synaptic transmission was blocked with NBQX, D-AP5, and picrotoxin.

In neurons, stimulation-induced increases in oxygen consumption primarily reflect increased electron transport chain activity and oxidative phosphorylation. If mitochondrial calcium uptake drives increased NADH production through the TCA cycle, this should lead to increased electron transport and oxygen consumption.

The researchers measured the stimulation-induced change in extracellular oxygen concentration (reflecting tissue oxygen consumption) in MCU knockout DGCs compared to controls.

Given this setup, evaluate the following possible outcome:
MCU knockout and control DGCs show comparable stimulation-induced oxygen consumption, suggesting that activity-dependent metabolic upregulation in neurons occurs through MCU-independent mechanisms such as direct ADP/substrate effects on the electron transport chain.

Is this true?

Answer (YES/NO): YES